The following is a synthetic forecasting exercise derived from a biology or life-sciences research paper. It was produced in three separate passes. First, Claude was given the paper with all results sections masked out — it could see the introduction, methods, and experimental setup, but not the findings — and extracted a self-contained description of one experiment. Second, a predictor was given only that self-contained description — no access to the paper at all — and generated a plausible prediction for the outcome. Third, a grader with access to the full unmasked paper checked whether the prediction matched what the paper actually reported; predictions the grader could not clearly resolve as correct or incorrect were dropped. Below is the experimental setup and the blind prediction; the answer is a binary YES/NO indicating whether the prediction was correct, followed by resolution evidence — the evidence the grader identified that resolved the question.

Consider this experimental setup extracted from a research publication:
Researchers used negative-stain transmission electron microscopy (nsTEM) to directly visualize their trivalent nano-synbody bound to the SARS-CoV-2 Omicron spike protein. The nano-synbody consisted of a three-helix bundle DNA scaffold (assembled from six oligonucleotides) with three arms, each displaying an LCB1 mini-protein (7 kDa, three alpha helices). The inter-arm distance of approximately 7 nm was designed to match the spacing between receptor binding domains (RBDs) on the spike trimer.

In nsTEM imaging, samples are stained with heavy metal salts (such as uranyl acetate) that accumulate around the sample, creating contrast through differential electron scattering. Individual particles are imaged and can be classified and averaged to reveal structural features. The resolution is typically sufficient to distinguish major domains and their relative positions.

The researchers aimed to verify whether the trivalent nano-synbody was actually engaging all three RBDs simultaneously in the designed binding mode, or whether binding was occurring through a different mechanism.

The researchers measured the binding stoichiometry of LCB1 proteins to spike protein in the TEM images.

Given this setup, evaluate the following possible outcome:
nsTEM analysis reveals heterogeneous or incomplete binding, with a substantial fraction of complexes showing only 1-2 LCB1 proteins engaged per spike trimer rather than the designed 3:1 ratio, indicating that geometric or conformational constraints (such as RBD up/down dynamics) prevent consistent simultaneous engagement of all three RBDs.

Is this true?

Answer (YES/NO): NO